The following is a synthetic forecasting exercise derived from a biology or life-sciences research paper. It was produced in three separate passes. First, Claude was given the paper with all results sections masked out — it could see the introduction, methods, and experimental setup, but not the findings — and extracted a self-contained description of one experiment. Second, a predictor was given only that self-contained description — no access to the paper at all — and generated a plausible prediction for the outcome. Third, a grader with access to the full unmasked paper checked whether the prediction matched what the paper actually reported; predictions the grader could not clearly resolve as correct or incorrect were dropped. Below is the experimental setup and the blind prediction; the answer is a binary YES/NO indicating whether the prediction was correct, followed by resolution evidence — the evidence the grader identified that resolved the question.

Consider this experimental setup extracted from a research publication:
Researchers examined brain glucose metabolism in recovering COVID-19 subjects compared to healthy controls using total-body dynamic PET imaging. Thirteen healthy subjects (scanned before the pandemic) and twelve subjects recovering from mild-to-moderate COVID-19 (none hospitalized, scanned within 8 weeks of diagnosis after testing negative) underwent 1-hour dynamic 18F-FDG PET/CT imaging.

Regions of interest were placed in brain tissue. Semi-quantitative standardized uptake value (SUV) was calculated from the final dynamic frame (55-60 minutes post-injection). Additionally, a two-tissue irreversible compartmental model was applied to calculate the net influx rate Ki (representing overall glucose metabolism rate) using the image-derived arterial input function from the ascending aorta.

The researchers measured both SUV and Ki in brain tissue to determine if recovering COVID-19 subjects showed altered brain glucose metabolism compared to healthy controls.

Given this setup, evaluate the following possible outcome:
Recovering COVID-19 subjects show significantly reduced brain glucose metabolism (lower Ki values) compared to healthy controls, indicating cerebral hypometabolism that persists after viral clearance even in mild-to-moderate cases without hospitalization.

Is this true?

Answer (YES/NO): NO